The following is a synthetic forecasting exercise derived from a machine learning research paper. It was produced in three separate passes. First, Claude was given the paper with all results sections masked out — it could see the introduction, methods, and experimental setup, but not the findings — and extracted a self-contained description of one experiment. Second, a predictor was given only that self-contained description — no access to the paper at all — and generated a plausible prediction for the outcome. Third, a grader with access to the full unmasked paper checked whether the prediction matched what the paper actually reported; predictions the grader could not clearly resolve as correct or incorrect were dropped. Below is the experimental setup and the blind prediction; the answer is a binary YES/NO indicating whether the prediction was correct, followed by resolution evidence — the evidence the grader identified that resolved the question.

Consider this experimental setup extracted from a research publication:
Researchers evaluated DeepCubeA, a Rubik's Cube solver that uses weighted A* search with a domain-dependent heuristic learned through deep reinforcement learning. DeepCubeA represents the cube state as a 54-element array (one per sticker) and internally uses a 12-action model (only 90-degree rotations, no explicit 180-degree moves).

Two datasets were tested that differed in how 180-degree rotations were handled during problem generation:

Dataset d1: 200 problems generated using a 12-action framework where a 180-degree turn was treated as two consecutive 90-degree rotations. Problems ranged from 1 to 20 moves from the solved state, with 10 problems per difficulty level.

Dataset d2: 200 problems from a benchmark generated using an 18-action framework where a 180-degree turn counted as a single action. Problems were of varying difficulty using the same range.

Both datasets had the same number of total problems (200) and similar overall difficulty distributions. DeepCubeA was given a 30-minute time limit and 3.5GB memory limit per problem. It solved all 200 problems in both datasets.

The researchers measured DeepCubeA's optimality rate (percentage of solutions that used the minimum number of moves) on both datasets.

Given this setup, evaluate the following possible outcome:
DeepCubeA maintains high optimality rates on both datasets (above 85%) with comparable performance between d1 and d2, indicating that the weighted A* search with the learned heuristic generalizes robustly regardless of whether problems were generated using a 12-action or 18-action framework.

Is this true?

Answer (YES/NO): NO